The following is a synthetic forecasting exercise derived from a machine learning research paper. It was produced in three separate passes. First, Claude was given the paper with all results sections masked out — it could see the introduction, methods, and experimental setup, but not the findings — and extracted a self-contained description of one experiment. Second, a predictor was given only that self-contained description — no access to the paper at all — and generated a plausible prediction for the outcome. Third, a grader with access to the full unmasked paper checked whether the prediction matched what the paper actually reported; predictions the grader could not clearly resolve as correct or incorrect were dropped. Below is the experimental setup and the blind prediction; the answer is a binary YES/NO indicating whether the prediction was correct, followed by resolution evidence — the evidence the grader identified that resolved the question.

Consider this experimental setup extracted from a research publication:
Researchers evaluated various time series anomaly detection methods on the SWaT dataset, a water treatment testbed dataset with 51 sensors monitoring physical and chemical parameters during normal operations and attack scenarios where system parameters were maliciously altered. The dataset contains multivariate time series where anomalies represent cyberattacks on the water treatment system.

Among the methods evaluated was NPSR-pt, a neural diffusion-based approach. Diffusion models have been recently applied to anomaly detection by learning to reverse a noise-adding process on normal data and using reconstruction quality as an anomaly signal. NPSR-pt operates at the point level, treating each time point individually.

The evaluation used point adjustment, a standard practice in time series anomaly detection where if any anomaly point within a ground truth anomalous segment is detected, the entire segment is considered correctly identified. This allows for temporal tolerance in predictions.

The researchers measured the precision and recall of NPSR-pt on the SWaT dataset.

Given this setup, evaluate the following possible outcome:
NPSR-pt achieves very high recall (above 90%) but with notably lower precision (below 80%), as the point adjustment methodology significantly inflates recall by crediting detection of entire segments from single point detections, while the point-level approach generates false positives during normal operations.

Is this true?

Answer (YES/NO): YES